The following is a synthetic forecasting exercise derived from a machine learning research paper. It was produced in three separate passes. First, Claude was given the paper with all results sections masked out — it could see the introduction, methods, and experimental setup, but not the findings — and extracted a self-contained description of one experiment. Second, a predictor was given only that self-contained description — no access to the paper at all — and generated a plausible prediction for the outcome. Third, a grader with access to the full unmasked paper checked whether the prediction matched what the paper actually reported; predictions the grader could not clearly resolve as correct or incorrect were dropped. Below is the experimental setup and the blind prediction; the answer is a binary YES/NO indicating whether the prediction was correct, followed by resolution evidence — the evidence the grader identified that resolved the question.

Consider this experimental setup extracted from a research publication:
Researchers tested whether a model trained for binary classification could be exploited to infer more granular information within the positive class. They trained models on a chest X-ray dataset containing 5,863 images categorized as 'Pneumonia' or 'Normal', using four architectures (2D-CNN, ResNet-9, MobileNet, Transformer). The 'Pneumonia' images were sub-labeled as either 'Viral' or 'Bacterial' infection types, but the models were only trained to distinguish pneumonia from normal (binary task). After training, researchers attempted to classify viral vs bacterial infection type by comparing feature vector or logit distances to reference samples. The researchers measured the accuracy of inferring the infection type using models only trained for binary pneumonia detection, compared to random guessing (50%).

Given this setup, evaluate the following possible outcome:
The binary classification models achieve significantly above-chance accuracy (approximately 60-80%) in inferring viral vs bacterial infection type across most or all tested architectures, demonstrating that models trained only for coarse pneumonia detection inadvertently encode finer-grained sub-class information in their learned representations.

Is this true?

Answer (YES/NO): YES